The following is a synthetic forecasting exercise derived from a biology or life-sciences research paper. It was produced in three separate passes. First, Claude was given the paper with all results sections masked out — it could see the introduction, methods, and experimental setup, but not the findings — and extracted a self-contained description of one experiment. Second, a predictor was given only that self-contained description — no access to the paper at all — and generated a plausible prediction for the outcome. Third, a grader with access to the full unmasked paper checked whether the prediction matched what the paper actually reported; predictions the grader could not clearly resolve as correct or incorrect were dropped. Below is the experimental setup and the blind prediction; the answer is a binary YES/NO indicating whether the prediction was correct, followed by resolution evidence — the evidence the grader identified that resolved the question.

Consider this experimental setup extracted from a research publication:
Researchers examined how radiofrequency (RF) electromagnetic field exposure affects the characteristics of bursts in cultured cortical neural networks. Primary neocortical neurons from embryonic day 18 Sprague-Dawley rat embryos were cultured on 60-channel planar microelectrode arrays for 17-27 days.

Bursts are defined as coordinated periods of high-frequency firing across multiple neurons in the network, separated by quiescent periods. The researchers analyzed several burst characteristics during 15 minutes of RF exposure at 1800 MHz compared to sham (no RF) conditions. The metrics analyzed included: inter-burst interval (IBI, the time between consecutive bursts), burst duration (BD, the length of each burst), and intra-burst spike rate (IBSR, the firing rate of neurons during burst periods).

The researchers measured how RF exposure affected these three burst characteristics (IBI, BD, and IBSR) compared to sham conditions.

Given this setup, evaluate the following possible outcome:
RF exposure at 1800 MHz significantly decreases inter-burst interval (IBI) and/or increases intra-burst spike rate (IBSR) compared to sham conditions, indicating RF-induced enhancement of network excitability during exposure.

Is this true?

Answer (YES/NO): NO